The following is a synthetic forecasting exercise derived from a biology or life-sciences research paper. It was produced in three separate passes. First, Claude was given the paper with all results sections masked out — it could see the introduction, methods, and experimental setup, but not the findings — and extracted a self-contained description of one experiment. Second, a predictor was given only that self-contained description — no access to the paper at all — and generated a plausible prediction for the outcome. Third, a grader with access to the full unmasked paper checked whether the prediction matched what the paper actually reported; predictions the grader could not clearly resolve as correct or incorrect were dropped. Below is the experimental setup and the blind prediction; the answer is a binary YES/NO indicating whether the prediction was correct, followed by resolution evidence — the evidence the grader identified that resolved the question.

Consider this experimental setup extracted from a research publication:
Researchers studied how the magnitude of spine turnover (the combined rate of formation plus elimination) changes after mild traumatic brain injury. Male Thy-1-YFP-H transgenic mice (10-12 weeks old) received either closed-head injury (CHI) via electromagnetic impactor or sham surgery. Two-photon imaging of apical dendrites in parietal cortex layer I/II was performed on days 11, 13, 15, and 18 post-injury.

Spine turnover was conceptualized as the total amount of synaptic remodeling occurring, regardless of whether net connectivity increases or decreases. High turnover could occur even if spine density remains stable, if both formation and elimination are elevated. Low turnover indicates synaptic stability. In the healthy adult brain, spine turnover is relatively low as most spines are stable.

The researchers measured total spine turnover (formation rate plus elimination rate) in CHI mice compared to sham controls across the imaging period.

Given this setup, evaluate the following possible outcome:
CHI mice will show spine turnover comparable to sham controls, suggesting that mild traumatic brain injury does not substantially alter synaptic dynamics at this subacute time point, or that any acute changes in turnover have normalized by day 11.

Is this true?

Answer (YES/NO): NO